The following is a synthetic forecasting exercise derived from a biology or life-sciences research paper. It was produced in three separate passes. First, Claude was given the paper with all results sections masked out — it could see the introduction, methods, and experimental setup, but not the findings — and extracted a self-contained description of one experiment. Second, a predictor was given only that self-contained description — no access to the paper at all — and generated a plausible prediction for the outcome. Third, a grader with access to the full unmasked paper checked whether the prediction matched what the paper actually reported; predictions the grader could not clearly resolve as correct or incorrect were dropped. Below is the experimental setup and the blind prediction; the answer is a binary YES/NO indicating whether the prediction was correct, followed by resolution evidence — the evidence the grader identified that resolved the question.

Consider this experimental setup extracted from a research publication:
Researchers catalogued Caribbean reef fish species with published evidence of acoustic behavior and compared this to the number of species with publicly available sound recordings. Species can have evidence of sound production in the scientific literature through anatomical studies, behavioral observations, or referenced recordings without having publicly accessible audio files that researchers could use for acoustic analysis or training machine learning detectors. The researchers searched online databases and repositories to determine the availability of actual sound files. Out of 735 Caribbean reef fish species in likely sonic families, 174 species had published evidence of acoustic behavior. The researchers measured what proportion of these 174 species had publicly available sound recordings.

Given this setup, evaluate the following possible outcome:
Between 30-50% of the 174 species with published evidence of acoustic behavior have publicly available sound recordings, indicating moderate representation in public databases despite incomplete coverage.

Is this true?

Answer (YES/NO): NO